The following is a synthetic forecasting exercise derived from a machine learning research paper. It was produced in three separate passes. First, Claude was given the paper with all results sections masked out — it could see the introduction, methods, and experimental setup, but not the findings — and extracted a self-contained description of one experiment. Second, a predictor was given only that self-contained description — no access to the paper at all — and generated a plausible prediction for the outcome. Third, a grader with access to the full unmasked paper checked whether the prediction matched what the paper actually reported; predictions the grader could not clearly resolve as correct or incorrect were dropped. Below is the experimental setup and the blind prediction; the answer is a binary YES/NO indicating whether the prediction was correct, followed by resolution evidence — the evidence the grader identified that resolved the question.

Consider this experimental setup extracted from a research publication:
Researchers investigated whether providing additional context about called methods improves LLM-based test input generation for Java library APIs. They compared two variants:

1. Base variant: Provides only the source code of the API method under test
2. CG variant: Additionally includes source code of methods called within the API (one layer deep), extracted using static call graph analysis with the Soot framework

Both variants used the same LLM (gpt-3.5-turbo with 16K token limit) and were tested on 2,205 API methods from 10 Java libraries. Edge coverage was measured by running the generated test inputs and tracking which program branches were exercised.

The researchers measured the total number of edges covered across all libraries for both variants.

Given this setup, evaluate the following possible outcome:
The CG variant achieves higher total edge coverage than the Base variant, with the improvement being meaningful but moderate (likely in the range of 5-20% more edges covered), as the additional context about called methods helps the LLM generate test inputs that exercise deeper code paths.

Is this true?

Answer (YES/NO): NO